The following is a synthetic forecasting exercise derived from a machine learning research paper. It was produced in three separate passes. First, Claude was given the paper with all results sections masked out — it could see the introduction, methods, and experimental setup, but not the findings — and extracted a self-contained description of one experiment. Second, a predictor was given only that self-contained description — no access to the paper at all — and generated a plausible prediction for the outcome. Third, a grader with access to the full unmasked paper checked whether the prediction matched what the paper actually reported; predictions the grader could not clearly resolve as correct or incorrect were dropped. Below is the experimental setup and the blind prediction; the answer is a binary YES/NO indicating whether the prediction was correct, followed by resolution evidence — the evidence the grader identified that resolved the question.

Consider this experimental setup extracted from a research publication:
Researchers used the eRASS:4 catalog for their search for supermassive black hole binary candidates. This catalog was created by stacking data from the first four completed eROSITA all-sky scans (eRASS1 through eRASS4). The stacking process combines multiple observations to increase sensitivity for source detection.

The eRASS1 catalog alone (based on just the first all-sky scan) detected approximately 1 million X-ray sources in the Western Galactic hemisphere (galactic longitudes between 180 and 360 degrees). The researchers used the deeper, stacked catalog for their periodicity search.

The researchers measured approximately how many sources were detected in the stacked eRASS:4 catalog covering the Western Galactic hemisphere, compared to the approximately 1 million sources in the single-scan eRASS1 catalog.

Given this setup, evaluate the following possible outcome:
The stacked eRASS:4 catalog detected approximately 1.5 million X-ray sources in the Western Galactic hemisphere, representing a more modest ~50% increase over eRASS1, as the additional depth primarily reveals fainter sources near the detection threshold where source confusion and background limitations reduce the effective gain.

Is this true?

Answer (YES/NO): NO